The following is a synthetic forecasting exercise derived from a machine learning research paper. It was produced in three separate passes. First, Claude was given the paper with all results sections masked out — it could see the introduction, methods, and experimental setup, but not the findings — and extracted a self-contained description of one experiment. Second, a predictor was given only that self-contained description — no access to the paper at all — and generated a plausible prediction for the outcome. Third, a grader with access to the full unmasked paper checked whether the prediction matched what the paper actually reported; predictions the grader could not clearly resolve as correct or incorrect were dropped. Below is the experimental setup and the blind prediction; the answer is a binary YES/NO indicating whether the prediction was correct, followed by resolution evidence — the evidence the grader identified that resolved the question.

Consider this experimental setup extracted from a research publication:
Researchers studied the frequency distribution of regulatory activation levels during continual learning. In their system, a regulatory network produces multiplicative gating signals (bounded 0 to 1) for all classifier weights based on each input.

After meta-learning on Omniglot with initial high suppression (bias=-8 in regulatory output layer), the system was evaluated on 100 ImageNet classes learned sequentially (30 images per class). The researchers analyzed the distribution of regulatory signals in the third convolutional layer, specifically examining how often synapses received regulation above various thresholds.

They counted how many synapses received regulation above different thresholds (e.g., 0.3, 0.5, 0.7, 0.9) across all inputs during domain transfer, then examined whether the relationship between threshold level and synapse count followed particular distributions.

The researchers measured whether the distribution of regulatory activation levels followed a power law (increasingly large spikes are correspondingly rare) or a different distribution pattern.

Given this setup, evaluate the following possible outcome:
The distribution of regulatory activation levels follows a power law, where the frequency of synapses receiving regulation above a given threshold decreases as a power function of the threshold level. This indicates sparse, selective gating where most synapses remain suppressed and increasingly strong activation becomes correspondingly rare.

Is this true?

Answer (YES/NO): YES